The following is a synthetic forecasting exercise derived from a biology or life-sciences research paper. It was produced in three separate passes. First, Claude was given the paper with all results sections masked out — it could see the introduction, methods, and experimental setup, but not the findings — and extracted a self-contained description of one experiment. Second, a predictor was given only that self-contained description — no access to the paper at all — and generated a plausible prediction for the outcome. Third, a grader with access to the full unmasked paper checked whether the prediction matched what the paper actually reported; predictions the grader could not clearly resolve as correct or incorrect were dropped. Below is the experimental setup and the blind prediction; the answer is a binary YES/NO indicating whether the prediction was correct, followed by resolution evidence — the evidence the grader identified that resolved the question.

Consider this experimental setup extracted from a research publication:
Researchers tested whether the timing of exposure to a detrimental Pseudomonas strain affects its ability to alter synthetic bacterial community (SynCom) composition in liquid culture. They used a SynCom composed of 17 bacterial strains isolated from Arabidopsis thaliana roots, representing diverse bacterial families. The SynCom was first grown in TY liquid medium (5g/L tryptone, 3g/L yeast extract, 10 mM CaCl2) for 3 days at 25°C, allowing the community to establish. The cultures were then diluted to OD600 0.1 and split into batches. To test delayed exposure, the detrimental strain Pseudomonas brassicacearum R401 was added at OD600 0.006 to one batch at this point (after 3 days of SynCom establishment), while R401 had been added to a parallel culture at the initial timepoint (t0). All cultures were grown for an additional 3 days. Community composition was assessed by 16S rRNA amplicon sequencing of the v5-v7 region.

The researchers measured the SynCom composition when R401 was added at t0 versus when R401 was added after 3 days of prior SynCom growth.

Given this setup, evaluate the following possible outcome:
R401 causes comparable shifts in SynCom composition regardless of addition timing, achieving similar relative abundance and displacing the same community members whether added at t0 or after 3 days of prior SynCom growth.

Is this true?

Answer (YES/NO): NO